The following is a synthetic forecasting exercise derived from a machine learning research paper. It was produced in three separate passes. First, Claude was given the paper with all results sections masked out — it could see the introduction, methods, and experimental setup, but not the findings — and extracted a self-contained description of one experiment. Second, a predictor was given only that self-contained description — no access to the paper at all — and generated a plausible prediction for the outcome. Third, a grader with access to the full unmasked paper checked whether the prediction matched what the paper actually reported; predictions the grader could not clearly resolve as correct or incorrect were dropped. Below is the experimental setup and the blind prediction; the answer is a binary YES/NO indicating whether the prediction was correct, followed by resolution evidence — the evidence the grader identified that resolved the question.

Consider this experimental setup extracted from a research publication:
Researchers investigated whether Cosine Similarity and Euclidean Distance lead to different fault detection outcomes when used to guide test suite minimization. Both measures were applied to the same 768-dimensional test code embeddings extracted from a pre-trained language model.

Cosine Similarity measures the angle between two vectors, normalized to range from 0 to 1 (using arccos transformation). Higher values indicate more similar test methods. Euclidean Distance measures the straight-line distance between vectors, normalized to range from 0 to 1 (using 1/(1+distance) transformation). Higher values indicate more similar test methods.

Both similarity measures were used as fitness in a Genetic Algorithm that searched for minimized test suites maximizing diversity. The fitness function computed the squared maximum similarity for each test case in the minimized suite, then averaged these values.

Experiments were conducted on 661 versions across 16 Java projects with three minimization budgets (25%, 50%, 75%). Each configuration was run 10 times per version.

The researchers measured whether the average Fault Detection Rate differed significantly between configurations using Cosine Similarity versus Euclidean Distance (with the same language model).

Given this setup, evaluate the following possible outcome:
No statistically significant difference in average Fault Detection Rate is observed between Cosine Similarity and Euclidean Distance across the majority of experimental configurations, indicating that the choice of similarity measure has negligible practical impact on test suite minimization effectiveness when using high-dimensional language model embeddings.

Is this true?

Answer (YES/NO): NO